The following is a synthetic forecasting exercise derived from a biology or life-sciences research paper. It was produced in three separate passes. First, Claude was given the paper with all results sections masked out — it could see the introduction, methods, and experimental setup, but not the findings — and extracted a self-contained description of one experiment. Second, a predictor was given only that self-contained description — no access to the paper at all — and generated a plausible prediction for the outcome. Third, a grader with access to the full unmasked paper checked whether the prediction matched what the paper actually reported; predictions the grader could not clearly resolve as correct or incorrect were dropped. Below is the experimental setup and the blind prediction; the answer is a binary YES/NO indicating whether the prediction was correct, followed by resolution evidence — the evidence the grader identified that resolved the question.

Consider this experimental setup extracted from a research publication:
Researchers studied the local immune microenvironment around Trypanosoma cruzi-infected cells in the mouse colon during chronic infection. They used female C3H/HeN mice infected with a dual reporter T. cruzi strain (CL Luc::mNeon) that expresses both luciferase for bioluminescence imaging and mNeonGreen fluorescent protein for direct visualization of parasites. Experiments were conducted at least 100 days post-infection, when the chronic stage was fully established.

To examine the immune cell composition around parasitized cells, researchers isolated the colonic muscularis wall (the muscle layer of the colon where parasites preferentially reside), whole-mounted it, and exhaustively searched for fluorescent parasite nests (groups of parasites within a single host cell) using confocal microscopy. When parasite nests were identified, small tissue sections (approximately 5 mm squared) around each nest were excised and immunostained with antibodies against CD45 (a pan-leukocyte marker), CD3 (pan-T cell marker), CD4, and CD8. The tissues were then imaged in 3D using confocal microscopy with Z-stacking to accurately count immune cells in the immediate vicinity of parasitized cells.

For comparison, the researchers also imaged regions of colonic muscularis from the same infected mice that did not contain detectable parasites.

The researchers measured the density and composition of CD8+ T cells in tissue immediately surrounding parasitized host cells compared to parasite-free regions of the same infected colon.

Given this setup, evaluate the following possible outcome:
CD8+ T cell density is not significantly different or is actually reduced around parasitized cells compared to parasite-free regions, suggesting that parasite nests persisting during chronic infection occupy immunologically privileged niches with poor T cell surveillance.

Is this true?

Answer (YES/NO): NO